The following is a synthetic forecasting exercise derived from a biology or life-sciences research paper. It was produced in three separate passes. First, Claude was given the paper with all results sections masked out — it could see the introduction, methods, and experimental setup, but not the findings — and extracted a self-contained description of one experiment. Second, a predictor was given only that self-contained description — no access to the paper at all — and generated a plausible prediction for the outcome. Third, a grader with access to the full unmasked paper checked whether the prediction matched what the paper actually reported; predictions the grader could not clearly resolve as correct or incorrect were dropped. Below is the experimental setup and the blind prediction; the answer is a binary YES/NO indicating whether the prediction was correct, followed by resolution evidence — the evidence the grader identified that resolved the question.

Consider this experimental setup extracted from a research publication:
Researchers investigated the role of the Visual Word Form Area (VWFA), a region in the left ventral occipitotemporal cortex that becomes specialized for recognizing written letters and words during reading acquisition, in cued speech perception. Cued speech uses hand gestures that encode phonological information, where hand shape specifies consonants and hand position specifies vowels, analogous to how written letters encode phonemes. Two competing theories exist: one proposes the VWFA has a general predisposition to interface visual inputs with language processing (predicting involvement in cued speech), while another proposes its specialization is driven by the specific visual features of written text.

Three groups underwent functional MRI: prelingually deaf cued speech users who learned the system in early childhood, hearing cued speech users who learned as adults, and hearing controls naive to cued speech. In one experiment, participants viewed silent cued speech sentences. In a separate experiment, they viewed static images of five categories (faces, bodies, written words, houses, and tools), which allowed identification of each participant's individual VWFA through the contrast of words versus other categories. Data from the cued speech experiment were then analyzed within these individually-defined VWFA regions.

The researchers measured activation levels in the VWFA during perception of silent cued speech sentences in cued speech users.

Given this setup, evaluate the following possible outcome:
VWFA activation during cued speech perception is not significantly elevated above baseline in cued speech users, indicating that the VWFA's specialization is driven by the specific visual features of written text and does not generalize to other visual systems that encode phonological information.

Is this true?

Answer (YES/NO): YES